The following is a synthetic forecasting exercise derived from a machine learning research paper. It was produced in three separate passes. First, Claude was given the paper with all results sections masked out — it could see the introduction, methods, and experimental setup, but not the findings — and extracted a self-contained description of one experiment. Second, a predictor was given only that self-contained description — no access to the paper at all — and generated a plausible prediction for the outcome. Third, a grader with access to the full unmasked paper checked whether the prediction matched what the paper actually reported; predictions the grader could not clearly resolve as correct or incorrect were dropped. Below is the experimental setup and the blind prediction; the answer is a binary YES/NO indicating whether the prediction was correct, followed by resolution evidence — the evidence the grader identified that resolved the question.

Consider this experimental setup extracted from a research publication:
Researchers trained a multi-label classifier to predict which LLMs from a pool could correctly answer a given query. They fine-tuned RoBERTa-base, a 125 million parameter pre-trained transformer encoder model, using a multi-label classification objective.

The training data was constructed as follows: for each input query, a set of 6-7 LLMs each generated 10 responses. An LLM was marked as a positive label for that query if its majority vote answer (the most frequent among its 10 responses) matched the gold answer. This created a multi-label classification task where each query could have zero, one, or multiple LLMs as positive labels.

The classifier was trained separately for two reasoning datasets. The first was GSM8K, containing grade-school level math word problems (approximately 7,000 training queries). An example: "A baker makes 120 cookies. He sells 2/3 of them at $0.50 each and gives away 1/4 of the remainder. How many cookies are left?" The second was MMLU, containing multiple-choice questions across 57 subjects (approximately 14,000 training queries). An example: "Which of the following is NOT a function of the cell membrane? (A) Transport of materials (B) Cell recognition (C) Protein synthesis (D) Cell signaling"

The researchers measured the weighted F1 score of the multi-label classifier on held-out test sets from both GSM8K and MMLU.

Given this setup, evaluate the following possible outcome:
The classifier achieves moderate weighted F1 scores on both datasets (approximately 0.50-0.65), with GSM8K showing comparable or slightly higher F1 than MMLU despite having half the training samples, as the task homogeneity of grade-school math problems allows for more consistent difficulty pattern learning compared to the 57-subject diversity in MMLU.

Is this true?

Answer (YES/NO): NO